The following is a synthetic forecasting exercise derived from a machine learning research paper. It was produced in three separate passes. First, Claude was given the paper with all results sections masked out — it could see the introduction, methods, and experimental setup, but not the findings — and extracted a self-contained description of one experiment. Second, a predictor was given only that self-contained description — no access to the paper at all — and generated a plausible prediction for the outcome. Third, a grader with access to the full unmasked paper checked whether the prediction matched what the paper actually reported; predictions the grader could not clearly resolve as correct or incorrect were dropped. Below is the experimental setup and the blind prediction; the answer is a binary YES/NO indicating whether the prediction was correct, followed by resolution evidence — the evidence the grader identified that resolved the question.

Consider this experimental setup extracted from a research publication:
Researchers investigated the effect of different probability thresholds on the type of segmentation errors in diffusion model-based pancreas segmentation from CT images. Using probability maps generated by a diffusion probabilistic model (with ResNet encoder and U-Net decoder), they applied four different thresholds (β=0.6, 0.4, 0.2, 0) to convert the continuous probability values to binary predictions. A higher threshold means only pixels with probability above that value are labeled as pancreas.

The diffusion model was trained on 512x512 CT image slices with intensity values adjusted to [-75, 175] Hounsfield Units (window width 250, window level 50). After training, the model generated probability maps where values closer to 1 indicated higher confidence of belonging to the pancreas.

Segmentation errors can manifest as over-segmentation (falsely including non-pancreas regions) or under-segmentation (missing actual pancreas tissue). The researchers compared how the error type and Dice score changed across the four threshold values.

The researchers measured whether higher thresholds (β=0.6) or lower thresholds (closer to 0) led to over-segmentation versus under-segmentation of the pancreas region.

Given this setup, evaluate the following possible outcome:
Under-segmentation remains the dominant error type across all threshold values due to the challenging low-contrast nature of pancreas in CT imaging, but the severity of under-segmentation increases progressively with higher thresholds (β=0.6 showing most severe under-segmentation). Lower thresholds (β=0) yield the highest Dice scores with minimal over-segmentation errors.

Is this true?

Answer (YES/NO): NO